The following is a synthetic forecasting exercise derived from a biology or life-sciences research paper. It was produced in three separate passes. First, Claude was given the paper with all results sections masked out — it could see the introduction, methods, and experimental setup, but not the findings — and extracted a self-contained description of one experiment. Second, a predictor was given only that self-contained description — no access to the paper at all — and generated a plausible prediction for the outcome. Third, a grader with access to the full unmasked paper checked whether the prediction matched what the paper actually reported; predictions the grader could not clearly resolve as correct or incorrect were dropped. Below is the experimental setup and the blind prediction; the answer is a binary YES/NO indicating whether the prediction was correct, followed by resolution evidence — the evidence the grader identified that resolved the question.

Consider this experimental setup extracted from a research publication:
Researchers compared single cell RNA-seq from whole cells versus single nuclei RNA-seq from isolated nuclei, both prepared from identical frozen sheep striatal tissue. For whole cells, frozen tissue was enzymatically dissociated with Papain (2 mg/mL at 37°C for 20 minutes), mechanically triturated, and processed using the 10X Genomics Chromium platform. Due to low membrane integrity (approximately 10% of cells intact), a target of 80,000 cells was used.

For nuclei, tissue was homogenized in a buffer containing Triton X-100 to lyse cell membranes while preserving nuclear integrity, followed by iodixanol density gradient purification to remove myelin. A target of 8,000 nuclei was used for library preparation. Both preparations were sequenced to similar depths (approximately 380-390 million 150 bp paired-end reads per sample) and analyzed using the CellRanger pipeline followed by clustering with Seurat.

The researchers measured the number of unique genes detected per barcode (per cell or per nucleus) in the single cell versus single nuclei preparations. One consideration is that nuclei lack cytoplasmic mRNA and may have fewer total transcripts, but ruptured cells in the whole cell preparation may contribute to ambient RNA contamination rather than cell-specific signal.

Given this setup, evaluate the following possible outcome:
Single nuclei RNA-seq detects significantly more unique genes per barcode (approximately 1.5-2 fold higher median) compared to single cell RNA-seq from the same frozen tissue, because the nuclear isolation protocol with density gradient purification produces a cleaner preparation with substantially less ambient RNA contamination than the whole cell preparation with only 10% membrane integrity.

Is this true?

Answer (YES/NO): NO